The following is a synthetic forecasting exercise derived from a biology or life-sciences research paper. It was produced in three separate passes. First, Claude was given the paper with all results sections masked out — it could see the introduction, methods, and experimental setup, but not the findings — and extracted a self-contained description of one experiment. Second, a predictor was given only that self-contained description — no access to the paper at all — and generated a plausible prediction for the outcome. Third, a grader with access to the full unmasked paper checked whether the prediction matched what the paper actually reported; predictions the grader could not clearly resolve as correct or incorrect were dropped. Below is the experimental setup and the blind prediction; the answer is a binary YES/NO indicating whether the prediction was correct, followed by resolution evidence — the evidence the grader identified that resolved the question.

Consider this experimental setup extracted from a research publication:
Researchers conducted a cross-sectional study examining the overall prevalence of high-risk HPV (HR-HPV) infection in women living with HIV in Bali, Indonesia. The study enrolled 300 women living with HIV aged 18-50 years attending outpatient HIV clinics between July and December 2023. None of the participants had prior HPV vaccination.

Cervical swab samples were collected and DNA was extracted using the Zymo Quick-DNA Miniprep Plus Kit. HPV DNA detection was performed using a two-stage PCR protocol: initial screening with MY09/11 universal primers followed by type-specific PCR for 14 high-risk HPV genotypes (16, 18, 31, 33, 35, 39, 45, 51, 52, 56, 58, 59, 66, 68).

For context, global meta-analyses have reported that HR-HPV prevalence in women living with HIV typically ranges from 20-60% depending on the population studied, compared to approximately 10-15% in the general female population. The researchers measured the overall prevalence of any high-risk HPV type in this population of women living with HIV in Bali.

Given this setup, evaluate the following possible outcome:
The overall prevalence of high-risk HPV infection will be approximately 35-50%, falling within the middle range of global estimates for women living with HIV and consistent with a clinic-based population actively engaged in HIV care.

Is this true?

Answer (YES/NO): NO